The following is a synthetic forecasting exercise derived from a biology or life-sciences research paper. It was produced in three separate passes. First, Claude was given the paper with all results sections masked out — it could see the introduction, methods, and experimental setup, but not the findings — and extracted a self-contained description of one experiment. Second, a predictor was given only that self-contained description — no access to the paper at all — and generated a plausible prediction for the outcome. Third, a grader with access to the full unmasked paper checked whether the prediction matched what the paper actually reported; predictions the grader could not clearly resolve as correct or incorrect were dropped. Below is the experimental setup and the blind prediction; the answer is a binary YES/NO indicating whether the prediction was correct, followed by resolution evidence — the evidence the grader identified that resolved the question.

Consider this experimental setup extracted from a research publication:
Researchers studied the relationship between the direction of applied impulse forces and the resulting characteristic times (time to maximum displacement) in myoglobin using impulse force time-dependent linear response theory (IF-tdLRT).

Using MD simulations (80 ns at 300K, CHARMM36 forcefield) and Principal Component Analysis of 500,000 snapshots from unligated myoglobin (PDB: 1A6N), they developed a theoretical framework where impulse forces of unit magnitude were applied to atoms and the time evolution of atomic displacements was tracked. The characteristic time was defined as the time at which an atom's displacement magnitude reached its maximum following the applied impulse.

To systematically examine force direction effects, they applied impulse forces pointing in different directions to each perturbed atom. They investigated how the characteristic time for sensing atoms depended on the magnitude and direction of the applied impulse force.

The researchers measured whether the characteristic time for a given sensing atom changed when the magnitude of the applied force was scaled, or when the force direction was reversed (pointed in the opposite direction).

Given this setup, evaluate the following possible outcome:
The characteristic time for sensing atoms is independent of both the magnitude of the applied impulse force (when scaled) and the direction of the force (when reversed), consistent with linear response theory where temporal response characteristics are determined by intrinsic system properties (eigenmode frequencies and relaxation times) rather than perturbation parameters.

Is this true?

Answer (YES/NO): YES